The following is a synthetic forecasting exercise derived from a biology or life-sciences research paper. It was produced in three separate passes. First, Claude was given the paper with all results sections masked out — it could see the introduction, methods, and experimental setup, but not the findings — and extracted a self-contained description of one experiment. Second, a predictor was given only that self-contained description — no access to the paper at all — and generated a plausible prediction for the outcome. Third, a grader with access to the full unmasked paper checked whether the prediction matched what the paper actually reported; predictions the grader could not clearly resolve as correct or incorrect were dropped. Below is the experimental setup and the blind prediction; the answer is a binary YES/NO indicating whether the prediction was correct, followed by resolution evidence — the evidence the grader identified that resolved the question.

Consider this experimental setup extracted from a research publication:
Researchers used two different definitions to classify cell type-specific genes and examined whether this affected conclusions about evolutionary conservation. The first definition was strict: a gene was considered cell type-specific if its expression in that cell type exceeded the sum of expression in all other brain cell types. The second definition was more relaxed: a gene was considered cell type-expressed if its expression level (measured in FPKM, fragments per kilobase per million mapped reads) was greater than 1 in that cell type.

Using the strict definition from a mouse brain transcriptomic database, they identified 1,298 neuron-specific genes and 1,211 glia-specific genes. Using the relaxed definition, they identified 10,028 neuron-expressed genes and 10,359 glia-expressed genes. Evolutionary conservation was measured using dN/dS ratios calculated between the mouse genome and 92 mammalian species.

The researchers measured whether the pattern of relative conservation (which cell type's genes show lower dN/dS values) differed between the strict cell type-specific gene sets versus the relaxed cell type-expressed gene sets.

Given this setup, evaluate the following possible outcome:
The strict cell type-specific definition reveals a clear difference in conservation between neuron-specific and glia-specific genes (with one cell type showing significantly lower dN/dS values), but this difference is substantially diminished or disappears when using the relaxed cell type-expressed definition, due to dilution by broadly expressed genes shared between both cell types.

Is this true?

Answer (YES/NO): NO